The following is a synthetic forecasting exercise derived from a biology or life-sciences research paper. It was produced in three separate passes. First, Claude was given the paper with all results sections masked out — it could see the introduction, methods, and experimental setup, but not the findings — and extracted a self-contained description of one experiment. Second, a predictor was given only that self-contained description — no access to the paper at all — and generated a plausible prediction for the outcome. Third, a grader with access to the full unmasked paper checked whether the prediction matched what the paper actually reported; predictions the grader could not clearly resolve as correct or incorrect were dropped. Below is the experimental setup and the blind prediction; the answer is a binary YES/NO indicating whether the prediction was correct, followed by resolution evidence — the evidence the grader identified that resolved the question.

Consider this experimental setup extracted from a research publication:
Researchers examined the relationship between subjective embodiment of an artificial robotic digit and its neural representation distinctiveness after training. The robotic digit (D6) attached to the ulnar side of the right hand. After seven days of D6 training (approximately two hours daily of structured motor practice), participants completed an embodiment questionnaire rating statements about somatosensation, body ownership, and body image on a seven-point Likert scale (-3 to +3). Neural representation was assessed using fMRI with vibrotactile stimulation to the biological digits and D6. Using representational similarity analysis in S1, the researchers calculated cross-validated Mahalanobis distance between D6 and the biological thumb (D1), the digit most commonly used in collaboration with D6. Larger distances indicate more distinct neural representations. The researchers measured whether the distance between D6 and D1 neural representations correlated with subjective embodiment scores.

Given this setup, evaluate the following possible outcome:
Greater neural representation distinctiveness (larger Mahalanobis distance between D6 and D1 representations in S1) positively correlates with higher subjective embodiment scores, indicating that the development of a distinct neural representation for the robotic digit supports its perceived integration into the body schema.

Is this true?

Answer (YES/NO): NO